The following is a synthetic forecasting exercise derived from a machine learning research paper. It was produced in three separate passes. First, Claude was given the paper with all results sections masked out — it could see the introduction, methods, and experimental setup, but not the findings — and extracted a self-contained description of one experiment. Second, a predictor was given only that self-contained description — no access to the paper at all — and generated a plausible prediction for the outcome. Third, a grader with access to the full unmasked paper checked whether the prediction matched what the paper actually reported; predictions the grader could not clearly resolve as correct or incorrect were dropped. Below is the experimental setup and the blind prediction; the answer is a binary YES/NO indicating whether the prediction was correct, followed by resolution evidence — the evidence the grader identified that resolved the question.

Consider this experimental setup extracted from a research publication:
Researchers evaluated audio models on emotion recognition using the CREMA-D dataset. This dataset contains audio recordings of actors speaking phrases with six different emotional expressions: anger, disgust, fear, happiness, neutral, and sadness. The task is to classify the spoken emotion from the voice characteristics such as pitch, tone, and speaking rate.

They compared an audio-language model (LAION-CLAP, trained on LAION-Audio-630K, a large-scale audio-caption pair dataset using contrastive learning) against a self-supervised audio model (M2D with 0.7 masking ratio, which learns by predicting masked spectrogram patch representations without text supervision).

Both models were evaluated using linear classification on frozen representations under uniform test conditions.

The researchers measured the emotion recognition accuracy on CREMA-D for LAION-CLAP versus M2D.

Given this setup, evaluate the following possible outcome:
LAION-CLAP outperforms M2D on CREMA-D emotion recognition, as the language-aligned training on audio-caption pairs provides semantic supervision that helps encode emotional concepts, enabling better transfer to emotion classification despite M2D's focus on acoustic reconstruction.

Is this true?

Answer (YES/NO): NO